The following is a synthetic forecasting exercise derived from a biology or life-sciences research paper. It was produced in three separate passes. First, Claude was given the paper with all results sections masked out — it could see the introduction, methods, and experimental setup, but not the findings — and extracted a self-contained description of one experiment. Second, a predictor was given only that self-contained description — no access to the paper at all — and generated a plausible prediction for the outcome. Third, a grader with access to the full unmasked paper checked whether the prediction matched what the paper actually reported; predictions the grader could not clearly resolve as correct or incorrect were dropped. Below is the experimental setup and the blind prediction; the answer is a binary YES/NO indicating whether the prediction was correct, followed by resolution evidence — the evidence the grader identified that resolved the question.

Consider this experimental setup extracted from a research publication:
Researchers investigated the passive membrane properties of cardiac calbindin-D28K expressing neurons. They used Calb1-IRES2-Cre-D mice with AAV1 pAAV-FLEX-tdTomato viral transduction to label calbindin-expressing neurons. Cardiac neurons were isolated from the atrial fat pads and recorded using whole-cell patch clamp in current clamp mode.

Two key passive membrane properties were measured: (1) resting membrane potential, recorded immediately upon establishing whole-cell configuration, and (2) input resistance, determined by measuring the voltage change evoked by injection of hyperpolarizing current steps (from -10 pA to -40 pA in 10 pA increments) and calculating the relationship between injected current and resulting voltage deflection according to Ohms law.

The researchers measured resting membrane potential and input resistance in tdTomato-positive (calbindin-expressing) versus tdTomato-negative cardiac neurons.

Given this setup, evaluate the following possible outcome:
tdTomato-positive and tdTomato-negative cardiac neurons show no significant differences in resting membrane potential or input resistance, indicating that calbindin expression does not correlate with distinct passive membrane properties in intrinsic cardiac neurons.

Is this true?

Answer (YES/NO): YES